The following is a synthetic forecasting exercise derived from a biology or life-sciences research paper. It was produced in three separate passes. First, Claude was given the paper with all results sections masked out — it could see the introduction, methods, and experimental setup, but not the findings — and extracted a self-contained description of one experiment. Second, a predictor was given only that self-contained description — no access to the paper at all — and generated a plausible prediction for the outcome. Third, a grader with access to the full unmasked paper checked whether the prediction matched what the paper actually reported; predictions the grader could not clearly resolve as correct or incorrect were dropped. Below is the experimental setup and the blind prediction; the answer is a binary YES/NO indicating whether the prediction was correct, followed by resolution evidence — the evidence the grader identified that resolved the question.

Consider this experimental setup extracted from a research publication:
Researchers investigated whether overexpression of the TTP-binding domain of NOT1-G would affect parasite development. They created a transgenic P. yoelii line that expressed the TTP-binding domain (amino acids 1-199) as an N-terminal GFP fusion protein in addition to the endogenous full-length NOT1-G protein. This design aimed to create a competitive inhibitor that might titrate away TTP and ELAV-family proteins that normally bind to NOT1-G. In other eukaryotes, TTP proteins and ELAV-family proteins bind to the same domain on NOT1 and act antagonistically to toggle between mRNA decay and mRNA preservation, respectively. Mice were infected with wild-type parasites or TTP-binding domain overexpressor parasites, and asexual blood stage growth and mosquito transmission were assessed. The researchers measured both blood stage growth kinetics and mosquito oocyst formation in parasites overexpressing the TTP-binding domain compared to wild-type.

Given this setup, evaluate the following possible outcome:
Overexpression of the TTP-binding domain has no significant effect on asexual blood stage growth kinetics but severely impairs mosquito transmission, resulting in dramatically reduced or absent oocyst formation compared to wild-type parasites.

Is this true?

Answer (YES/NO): NO